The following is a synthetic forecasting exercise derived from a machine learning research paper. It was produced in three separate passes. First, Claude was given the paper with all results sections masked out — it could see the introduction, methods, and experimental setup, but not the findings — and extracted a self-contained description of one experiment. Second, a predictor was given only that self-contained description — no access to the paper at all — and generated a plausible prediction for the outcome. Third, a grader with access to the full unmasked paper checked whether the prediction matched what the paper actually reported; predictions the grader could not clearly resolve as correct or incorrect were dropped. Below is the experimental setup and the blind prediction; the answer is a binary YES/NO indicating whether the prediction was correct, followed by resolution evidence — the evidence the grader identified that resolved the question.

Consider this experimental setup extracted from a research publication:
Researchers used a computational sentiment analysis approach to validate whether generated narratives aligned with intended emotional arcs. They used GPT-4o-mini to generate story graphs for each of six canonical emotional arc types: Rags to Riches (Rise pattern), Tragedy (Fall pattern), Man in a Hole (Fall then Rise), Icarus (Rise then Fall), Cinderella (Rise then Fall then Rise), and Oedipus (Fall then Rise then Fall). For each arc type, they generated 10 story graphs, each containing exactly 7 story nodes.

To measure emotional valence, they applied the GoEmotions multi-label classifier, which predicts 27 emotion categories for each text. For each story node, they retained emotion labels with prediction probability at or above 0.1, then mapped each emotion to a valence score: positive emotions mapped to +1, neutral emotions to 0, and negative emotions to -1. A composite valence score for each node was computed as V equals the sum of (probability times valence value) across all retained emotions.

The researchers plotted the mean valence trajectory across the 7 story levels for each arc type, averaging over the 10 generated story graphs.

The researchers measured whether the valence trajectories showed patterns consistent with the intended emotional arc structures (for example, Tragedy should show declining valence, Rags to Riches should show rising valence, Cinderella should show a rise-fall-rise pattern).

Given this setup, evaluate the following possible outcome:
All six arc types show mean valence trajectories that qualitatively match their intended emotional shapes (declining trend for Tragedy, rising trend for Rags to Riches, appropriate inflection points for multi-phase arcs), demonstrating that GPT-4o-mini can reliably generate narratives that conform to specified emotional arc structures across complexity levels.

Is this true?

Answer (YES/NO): NO